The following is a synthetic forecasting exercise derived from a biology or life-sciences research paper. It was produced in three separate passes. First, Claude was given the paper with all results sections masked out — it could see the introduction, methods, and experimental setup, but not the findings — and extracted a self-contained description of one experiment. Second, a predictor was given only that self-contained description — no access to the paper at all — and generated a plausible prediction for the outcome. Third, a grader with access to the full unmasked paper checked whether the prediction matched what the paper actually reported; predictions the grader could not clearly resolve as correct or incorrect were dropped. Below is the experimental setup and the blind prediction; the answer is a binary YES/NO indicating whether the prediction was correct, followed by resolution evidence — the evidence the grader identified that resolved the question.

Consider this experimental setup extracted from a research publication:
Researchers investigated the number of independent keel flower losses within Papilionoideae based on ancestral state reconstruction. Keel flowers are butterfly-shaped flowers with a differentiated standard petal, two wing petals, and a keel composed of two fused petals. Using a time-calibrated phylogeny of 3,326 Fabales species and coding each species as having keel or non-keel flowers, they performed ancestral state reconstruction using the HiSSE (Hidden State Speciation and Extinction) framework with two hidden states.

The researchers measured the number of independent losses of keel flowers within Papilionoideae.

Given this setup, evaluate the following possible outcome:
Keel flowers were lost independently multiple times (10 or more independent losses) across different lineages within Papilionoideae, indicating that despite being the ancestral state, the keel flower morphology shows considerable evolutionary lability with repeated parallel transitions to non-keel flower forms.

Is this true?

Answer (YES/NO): NO